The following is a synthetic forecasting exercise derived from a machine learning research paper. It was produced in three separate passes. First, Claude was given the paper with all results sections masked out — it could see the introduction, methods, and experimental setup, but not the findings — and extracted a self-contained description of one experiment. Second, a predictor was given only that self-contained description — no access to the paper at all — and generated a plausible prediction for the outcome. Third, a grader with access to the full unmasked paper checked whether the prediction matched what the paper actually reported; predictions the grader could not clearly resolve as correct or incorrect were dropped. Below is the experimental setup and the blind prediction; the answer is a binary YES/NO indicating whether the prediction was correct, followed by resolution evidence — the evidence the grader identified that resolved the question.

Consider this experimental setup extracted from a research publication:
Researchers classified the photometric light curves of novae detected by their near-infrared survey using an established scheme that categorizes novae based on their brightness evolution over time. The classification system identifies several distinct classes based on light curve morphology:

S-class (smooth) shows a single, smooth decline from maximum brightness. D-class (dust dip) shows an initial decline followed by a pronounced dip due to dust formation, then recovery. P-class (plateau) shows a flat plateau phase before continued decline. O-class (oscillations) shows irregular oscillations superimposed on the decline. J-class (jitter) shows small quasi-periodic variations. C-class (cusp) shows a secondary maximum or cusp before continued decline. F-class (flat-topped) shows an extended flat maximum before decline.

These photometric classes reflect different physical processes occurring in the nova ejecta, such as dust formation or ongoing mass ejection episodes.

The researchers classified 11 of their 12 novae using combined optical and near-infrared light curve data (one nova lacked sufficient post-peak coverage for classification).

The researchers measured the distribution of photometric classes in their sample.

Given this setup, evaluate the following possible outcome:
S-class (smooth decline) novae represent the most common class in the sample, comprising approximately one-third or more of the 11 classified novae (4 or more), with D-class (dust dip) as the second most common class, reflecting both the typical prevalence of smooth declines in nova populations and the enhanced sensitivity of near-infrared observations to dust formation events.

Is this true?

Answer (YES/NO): NO